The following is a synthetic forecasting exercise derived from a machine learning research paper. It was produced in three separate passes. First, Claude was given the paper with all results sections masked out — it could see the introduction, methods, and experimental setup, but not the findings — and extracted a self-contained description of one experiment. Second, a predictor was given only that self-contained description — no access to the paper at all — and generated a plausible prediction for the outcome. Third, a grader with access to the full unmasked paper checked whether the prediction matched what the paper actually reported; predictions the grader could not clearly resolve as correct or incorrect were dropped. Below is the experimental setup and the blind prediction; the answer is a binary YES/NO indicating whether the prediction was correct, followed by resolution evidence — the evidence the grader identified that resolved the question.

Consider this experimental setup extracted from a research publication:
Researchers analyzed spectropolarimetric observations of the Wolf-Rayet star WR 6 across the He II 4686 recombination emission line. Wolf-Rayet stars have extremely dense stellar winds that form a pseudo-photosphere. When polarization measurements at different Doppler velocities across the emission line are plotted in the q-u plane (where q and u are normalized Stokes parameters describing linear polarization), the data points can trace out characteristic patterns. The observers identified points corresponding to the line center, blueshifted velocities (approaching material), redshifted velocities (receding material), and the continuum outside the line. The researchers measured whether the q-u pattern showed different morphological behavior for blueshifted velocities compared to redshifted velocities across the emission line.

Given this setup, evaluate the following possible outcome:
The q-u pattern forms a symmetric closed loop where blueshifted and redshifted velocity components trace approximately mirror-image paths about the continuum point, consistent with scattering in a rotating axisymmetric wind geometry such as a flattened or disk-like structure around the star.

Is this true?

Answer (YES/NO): NO